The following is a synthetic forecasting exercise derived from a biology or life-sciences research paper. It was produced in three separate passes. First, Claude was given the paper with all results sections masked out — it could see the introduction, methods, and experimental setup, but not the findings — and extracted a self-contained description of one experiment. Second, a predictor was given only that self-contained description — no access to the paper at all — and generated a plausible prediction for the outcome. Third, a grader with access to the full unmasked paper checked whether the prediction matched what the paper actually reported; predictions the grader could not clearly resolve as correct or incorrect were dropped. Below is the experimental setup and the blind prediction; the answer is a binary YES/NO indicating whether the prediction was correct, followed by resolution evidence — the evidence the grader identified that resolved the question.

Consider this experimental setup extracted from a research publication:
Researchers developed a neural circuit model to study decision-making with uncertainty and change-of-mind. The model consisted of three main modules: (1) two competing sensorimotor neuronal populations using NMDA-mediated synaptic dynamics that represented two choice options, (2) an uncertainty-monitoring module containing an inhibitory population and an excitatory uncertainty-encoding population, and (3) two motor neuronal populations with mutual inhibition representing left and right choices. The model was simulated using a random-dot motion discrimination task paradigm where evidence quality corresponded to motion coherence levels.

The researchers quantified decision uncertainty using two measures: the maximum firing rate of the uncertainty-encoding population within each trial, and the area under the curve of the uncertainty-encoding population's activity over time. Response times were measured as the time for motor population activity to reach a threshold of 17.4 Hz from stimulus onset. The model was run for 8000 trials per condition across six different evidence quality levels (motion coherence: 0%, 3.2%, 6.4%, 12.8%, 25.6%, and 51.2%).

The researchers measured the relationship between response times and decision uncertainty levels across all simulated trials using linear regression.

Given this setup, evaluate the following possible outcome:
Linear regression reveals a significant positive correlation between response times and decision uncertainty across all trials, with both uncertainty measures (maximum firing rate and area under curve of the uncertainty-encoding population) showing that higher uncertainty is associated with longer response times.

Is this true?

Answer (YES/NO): NO